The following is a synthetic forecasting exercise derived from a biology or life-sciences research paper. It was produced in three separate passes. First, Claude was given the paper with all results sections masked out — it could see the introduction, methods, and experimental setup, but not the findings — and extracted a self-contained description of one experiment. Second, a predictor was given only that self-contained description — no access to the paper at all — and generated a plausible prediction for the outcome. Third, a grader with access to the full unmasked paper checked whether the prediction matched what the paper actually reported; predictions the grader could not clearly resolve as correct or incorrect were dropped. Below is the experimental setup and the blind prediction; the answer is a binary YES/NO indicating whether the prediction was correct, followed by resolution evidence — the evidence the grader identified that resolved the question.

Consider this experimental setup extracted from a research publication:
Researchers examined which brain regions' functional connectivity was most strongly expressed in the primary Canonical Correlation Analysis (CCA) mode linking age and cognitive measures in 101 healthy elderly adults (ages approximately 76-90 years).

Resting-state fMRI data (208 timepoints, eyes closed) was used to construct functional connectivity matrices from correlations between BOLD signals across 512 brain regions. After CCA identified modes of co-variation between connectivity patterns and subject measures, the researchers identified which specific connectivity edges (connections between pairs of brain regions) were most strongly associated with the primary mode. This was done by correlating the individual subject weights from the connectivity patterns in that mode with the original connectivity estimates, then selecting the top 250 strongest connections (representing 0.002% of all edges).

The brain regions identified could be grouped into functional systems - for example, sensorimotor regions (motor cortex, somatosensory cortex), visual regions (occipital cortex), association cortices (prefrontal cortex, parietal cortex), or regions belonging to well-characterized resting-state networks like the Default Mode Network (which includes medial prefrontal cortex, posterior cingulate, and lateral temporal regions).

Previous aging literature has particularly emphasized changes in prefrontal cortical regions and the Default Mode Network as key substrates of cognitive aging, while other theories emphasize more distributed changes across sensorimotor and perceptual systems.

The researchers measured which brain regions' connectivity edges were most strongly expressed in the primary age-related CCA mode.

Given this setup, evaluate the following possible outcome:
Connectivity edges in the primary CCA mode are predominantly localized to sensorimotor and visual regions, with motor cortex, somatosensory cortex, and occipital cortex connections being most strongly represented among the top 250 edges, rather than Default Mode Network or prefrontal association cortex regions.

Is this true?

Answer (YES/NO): YES